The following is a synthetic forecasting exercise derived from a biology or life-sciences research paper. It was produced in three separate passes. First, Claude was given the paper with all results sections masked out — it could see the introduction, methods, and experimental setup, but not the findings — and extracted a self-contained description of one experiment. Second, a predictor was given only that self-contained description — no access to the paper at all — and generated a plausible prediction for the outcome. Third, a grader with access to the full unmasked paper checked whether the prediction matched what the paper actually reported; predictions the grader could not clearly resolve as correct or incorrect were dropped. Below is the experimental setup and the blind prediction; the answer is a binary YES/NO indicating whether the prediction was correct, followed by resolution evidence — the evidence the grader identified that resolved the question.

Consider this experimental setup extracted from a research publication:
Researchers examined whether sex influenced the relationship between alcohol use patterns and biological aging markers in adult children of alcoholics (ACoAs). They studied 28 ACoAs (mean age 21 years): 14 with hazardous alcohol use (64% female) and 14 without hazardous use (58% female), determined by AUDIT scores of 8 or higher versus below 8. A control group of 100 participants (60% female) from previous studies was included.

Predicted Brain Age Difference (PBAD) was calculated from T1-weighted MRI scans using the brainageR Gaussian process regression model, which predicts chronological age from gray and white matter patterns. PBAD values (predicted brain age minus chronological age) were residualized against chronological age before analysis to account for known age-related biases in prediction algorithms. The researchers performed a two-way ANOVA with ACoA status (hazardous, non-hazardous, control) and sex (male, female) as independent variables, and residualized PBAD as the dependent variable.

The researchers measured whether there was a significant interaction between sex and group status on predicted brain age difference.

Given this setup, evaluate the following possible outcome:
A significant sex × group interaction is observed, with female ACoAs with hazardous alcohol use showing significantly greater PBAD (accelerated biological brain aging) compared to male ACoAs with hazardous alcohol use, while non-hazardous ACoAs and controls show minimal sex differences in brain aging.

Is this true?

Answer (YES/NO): NO